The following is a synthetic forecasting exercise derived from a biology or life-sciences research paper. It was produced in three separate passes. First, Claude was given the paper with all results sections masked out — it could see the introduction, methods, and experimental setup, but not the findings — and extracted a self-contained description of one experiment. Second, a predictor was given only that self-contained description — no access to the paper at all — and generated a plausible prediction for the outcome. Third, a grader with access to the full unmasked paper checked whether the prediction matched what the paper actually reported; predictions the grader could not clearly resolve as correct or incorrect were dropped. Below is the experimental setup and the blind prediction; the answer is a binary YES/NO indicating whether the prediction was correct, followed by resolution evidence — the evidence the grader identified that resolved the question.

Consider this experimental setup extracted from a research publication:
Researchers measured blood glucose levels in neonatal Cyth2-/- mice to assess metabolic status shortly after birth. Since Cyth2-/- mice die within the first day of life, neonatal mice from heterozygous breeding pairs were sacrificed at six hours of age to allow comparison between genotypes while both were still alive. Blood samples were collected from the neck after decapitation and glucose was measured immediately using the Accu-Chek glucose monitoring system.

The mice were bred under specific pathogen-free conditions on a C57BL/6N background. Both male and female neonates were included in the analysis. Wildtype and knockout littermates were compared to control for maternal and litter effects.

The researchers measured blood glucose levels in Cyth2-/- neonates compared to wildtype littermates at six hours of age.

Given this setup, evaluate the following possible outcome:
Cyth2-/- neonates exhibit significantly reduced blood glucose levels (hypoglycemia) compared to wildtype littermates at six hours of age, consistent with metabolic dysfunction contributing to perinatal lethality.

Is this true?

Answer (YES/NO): NO